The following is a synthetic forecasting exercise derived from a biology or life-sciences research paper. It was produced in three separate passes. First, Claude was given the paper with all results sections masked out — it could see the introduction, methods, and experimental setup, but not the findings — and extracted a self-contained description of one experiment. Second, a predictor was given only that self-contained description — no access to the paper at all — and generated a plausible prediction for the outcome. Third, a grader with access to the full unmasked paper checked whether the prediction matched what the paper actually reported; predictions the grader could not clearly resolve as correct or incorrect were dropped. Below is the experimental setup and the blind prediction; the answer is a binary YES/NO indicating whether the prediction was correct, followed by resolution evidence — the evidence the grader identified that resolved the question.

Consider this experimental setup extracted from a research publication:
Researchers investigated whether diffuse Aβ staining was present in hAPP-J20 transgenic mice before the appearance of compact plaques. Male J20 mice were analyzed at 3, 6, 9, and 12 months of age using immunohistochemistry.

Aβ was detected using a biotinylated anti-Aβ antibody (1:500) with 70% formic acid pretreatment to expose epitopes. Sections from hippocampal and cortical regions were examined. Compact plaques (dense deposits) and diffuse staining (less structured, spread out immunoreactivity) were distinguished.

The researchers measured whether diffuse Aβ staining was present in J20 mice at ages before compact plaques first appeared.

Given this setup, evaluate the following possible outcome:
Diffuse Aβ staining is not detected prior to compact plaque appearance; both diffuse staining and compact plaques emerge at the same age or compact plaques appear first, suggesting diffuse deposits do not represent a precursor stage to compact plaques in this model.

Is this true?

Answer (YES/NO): NO